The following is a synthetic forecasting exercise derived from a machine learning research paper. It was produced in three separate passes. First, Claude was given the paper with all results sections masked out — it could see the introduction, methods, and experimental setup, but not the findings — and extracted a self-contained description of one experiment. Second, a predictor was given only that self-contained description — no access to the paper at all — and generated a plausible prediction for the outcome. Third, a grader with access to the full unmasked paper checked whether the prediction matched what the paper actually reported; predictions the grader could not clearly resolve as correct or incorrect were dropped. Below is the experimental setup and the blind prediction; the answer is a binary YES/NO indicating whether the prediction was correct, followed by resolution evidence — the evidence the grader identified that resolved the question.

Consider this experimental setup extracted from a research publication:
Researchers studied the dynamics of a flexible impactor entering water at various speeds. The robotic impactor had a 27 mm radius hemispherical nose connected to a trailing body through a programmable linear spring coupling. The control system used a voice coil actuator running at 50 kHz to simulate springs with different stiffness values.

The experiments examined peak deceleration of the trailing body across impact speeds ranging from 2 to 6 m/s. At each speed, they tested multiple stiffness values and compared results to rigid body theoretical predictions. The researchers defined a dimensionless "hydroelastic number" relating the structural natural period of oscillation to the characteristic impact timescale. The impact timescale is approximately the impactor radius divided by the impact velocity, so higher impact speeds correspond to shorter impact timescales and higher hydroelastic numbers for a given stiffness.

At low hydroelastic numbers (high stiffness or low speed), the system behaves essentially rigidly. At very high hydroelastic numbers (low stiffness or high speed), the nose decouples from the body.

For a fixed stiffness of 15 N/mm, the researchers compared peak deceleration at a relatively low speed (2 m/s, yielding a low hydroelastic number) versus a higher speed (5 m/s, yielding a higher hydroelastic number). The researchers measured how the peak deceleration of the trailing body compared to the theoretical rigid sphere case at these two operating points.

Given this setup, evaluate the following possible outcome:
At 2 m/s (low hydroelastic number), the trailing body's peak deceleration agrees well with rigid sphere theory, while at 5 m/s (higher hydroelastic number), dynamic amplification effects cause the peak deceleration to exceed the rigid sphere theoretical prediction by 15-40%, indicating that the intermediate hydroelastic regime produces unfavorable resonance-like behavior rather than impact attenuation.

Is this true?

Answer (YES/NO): NO